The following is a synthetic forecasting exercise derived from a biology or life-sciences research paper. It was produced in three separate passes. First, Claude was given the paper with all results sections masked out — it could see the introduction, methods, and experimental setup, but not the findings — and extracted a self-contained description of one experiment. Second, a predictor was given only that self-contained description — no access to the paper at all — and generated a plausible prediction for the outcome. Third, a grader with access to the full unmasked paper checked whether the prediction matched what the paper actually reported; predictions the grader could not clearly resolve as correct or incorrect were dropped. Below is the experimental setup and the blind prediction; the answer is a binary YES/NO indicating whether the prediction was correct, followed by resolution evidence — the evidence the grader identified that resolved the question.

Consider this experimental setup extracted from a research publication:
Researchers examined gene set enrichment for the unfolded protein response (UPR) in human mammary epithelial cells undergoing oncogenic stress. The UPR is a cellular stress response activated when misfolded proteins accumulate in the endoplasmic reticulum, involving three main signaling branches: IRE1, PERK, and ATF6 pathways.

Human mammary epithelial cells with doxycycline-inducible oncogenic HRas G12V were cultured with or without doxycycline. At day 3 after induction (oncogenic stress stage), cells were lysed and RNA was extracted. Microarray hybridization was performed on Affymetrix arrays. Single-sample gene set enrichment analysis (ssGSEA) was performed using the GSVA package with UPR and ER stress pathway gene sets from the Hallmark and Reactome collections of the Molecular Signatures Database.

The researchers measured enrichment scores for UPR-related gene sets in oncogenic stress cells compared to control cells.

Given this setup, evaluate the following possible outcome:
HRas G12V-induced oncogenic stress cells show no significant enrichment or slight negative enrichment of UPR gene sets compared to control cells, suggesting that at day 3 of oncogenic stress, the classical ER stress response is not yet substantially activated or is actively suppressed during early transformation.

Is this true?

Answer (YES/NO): NO